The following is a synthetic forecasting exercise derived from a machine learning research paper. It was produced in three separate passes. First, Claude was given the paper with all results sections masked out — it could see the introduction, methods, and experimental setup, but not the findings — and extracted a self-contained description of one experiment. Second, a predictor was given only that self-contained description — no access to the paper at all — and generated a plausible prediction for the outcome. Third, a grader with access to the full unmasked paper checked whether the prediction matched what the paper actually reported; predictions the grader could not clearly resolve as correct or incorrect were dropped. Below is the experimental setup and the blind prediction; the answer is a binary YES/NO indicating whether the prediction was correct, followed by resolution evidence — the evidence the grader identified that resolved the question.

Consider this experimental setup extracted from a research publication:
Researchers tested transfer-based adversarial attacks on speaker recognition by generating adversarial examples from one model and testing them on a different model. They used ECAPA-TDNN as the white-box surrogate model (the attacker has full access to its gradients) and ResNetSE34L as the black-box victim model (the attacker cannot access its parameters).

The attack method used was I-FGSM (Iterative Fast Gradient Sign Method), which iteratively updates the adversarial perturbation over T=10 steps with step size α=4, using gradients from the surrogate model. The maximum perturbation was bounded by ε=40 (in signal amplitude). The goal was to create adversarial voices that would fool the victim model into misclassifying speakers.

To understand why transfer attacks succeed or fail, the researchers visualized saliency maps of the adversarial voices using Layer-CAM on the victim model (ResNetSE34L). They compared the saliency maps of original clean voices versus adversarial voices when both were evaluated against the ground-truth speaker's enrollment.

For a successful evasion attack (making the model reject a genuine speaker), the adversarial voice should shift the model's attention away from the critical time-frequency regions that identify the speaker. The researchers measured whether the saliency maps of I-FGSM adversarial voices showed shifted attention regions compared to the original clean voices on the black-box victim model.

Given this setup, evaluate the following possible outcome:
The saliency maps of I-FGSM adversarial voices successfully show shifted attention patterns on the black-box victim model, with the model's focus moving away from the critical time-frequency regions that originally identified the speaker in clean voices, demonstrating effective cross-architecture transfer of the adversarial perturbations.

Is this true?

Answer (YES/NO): NO